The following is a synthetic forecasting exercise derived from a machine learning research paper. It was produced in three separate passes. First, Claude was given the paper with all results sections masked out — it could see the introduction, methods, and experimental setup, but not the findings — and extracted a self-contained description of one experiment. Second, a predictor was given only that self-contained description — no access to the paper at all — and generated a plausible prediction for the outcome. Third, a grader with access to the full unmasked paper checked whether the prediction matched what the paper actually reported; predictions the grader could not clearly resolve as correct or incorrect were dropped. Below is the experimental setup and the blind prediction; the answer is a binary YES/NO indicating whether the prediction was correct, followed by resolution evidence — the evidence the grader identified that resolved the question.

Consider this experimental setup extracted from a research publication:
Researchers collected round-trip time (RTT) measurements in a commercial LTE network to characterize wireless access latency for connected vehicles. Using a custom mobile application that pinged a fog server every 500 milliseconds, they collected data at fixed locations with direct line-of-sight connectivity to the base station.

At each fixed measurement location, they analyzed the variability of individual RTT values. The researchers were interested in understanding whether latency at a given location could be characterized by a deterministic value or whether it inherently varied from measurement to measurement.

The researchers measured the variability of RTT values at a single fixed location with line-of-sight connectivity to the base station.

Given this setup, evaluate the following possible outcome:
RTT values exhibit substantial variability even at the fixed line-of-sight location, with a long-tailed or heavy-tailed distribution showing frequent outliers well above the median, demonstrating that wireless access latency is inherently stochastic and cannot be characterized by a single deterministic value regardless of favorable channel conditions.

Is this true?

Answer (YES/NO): NO